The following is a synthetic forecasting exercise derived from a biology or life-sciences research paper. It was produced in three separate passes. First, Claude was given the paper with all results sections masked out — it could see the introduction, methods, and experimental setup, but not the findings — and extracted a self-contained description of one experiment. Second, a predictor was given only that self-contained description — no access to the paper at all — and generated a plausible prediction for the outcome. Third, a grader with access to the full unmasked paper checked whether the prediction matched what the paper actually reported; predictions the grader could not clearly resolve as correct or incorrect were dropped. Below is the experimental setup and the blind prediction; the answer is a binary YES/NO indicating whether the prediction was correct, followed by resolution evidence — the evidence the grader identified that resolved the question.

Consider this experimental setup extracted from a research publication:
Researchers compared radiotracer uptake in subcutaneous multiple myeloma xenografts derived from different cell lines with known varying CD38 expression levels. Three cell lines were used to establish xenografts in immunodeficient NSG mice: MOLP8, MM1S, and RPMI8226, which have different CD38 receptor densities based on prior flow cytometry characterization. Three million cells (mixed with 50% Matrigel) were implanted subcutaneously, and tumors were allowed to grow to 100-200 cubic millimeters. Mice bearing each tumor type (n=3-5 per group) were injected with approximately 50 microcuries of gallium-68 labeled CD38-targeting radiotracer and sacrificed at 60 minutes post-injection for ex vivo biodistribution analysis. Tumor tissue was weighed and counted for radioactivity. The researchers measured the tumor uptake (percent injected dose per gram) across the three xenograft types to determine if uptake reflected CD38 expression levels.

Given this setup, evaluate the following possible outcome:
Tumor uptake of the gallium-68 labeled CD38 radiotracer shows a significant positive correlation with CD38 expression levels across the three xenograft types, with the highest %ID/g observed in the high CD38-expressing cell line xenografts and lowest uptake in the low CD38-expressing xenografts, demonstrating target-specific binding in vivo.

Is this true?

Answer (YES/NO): YES